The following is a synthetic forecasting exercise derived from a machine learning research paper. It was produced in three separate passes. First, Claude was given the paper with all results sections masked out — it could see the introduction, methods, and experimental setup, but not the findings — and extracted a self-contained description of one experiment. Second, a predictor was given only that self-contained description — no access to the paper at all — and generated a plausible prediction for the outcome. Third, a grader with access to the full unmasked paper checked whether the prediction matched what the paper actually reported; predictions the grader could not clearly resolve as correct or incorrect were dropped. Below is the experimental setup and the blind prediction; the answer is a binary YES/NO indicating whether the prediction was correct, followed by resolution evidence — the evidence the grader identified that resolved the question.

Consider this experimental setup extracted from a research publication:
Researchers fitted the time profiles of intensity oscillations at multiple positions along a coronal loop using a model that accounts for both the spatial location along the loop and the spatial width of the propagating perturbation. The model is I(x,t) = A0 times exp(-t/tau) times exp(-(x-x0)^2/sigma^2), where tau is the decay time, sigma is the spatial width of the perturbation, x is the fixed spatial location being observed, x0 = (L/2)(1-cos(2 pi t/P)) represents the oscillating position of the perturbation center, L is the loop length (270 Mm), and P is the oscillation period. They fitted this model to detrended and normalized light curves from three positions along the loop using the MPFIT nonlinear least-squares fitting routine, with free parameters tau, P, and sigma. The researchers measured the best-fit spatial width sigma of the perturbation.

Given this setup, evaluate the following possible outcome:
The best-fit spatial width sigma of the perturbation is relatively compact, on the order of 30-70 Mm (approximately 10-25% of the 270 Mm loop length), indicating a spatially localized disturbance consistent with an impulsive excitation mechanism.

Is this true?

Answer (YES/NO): YES